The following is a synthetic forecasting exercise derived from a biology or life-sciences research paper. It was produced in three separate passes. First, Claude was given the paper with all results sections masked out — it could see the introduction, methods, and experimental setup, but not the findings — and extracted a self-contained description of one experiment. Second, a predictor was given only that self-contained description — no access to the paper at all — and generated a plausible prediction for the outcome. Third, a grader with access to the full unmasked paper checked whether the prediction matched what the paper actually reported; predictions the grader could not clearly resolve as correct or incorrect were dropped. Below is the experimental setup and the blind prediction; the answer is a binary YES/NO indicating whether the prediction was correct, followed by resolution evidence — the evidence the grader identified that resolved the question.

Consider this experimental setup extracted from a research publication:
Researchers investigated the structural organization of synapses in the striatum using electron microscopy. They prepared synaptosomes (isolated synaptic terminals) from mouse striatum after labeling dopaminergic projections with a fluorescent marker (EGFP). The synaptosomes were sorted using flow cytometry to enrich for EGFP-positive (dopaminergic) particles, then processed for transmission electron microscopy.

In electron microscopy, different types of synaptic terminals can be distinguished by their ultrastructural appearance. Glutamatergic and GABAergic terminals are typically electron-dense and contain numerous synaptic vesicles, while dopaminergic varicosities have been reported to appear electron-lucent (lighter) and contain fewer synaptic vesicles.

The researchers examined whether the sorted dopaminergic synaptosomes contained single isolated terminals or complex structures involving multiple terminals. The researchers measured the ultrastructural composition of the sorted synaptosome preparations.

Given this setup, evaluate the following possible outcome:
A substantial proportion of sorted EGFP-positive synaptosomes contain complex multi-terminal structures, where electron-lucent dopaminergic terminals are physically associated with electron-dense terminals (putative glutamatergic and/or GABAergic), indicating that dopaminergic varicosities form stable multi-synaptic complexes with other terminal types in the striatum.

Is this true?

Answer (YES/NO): YES